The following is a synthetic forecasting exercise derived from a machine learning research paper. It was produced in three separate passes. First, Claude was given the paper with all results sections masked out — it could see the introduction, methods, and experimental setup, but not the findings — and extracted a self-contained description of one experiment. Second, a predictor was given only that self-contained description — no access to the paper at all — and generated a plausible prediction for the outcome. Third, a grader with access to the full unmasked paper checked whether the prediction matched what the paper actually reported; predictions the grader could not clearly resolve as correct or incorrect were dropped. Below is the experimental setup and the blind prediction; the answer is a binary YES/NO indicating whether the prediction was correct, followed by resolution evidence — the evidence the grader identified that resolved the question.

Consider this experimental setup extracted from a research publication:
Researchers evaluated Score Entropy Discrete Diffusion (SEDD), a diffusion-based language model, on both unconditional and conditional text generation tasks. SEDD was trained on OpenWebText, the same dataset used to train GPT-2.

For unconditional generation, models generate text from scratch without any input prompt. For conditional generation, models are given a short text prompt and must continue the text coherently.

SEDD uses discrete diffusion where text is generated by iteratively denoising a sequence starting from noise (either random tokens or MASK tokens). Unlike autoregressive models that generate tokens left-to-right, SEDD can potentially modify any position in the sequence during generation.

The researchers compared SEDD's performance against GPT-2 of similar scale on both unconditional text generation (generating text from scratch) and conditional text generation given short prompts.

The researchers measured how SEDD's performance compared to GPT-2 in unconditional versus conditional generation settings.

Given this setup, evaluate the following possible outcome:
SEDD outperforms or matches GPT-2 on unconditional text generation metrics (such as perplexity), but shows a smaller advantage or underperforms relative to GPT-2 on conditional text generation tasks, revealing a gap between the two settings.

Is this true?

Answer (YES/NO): YES